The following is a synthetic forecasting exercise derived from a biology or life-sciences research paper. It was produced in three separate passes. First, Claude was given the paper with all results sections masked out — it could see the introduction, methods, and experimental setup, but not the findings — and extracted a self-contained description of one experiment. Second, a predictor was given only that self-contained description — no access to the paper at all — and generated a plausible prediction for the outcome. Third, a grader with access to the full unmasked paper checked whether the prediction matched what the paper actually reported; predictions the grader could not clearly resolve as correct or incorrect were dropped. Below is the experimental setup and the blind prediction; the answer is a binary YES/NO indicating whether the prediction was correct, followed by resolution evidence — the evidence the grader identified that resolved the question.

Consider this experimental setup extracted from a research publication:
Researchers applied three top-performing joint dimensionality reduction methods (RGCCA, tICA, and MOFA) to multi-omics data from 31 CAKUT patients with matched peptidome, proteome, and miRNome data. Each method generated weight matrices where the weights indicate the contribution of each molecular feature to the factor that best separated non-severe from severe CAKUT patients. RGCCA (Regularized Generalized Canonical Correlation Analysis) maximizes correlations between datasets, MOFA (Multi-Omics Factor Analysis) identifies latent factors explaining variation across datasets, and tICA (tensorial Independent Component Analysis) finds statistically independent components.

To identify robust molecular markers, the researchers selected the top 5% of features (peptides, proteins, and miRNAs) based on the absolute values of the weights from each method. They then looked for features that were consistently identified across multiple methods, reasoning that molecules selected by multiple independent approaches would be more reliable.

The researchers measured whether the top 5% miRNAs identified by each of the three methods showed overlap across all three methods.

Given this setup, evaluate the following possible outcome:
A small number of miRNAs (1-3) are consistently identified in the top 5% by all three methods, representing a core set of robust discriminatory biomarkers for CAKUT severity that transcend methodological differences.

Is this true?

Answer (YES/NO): NO